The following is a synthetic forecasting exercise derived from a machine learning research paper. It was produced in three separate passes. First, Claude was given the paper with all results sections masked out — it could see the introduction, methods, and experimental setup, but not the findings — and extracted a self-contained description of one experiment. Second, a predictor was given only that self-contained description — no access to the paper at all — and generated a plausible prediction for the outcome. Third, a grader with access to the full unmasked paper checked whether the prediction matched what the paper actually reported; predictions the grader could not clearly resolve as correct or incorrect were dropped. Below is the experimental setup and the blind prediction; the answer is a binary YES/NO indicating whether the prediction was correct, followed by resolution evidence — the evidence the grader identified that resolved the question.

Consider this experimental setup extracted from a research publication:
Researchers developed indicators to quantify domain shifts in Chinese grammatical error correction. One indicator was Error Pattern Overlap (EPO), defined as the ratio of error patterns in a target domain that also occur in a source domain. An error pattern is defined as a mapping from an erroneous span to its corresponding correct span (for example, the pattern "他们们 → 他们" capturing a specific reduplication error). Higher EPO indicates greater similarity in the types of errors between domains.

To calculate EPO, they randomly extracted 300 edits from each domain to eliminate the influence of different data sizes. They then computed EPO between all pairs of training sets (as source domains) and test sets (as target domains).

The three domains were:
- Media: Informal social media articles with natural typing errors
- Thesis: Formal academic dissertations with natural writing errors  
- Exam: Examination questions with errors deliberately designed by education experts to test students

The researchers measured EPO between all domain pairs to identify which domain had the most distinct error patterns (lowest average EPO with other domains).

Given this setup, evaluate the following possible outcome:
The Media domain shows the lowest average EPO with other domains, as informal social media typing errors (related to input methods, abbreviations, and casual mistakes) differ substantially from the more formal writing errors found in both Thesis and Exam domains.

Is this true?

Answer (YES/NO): NO